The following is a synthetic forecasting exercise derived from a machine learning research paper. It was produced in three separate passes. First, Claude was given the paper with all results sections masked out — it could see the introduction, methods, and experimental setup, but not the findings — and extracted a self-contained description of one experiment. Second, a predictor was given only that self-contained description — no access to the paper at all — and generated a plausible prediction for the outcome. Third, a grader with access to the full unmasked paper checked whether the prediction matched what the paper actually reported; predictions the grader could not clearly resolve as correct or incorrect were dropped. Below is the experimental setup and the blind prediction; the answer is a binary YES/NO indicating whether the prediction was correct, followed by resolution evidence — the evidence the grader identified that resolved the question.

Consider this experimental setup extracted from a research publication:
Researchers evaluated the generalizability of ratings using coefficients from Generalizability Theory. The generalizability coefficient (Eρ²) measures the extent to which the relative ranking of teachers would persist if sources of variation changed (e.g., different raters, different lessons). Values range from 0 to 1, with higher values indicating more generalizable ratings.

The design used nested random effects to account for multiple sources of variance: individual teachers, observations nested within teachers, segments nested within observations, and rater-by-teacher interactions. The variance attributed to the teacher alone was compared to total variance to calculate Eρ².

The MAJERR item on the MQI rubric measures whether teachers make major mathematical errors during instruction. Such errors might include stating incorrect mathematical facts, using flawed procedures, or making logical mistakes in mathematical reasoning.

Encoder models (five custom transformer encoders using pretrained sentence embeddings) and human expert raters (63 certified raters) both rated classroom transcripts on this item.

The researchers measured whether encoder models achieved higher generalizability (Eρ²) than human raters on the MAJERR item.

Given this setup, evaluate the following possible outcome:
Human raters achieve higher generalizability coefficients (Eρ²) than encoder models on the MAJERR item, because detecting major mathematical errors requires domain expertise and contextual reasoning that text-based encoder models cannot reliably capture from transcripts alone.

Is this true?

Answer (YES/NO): YES